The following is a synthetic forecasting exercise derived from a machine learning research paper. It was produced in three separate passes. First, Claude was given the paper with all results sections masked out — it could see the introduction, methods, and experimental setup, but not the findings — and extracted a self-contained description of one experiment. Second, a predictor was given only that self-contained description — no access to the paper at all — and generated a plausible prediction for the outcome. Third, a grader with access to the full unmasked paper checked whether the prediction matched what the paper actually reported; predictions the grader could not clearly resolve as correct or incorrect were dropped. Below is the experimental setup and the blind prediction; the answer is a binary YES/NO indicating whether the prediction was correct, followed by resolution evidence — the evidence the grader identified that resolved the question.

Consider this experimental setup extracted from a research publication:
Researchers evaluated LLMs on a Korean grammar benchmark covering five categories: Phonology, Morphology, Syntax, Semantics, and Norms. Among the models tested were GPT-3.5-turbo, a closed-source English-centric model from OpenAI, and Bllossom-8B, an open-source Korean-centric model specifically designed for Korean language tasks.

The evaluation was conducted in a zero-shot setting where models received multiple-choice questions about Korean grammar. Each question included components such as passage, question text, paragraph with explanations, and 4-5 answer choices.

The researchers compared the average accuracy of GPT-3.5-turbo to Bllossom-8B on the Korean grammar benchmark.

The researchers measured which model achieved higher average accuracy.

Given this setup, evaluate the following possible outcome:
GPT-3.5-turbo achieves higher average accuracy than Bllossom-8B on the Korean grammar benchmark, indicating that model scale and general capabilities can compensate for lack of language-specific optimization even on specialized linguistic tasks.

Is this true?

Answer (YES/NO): YES